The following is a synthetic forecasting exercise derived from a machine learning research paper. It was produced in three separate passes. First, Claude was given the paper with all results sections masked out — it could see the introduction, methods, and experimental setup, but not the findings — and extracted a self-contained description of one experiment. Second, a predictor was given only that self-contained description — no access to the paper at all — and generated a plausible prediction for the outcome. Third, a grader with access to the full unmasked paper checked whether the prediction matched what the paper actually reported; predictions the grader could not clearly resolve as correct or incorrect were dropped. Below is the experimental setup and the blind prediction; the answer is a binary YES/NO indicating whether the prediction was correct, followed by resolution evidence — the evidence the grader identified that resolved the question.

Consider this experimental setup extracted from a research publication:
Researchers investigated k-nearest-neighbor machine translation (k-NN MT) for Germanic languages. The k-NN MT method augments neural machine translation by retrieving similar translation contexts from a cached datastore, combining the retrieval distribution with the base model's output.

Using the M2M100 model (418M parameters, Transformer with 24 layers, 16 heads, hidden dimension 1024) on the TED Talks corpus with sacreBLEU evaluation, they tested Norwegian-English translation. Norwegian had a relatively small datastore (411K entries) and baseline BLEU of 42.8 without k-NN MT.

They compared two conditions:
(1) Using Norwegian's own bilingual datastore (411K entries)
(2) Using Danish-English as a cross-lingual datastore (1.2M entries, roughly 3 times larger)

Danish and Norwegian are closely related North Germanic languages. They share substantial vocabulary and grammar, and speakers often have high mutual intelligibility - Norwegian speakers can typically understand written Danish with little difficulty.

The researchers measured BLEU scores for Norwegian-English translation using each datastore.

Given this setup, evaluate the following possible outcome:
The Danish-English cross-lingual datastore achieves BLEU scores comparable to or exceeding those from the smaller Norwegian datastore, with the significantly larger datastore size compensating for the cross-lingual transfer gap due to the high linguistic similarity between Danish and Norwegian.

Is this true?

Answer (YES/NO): YES